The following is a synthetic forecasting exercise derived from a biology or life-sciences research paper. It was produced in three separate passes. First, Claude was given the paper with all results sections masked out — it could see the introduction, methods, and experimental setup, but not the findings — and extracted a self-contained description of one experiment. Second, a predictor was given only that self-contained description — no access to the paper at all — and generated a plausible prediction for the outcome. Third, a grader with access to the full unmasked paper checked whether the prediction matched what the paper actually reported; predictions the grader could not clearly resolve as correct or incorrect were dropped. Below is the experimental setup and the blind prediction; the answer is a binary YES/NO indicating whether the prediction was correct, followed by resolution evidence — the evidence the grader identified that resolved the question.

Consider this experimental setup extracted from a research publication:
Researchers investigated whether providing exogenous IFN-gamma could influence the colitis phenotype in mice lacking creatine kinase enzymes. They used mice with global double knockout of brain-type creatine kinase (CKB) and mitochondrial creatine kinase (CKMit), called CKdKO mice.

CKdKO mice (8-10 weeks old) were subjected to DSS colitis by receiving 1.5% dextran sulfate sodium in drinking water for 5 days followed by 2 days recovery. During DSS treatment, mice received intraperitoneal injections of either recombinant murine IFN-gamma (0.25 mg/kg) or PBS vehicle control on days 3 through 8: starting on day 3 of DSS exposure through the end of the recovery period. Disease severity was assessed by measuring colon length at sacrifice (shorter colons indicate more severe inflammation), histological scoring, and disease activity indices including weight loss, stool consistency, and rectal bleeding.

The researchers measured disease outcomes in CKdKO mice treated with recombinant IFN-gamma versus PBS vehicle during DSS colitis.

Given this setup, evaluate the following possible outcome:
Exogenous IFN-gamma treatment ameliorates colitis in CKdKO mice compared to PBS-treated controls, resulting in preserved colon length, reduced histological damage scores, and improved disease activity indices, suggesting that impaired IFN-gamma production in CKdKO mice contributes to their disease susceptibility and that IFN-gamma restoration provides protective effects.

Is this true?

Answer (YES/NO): NO